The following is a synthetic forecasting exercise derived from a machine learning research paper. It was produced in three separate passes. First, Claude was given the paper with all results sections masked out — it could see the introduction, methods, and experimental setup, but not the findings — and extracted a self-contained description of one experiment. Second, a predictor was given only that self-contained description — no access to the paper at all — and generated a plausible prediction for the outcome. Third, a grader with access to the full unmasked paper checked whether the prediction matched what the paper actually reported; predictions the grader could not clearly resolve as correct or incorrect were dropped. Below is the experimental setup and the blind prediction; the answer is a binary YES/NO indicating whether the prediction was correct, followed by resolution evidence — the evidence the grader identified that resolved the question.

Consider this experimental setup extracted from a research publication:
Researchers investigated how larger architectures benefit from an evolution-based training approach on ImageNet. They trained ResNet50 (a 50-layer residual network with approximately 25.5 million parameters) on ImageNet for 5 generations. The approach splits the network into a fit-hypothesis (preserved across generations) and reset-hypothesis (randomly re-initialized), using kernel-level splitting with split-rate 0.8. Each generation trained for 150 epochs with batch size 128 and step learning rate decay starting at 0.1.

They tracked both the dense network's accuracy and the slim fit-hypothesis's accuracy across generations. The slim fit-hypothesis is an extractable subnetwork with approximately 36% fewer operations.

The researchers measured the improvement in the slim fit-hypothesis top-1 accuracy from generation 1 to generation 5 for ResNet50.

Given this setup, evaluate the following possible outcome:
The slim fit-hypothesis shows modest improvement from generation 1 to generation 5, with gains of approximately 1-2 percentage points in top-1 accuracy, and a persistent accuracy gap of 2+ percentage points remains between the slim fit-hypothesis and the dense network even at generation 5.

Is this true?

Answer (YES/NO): NO